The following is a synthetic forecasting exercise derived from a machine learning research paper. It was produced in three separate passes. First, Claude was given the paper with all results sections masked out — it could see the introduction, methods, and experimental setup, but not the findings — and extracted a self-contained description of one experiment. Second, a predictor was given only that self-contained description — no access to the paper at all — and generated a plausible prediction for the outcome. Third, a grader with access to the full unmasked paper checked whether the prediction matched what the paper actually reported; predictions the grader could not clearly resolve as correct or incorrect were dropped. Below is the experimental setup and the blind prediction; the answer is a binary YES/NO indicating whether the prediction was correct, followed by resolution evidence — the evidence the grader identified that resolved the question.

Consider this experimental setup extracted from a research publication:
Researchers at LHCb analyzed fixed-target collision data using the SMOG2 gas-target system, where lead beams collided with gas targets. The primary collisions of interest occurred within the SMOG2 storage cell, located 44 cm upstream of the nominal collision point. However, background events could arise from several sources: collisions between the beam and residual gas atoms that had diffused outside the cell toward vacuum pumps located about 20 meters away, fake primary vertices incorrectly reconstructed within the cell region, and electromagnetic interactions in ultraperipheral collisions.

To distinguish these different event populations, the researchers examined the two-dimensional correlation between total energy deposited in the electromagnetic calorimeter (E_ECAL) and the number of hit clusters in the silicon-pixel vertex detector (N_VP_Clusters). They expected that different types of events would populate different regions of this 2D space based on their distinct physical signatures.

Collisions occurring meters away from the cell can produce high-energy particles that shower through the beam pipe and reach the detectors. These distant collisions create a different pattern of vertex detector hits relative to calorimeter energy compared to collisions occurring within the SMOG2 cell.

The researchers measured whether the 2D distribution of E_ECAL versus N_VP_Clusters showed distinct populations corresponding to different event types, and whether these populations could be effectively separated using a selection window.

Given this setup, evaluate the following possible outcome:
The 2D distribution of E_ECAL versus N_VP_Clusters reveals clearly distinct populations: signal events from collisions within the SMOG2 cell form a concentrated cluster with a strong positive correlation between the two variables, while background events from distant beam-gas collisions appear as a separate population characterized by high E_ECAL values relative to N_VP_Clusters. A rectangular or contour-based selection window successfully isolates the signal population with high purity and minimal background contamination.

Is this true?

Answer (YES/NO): NO